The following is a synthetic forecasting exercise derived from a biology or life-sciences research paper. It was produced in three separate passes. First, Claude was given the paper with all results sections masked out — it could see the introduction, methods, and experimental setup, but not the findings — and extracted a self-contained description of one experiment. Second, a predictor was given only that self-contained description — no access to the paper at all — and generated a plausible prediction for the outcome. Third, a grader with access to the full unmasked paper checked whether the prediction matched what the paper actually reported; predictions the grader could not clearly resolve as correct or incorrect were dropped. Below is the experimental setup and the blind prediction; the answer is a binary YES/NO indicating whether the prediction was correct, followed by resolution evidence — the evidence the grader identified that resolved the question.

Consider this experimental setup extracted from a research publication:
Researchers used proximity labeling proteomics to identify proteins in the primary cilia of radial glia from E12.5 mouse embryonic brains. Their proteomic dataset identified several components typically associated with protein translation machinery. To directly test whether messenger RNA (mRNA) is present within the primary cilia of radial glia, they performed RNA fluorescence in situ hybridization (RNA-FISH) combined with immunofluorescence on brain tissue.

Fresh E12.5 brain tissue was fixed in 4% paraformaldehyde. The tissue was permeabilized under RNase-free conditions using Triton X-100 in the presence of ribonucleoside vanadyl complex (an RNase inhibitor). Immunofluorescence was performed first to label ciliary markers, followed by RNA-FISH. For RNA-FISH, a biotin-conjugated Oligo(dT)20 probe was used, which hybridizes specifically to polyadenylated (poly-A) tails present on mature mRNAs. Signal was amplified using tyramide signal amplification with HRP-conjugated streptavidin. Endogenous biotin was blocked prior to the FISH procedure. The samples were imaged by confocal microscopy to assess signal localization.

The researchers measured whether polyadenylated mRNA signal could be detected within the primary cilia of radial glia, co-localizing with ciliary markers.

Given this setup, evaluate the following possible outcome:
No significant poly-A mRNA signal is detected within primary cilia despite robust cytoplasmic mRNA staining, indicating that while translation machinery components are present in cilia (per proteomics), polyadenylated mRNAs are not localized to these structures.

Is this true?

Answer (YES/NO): NO